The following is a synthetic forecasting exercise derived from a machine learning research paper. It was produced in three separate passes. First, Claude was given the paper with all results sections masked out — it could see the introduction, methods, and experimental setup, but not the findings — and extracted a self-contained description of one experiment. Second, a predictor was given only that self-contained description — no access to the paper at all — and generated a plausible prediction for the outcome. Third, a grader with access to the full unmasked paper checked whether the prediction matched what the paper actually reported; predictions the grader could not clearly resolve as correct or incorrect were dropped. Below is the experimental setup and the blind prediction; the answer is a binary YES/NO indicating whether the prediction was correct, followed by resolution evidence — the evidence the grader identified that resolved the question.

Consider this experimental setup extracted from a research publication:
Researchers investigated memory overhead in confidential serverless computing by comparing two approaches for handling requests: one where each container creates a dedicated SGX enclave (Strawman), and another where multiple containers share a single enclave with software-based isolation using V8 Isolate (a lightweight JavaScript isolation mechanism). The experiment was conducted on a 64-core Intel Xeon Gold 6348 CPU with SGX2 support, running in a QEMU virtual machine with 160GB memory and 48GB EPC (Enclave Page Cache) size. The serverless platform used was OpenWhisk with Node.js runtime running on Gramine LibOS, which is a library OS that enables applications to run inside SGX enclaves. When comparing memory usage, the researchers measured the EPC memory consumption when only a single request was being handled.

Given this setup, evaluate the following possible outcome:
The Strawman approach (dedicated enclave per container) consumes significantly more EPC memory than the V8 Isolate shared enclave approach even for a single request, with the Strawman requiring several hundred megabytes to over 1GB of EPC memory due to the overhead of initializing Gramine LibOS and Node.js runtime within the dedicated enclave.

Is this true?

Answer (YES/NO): NO